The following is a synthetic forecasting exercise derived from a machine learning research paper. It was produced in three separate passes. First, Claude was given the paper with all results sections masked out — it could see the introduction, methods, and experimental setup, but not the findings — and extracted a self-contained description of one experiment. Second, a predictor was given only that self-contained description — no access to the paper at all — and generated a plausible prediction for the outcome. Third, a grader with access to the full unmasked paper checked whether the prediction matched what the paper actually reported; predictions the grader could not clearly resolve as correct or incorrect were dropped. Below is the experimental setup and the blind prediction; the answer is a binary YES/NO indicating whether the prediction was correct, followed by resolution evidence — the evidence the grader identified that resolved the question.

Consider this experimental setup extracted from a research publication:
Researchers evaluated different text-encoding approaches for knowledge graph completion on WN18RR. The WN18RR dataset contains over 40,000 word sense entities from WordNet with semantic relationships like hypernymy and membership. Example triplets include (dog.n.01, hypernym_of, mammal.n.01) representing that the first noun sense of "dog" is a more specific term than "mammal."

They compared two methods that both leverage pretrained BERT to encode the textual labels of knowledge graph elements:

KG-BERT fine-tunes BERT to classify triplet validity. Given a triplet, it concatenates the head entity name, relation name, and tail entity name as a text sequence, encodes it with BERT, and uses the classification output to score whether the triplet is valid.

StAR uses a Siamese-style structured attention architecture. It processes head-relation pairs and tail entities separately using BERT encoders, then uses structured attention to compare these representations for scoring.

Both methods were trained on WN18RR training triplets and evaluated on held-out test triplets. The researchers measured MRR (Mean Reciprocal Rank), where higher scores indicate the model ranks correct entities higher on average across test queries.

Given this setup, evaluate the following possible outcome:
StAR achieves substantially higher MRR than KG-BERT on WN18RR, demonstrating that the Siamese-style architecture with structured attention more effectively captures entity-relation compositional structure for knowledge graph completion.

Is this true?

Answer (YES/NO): YES